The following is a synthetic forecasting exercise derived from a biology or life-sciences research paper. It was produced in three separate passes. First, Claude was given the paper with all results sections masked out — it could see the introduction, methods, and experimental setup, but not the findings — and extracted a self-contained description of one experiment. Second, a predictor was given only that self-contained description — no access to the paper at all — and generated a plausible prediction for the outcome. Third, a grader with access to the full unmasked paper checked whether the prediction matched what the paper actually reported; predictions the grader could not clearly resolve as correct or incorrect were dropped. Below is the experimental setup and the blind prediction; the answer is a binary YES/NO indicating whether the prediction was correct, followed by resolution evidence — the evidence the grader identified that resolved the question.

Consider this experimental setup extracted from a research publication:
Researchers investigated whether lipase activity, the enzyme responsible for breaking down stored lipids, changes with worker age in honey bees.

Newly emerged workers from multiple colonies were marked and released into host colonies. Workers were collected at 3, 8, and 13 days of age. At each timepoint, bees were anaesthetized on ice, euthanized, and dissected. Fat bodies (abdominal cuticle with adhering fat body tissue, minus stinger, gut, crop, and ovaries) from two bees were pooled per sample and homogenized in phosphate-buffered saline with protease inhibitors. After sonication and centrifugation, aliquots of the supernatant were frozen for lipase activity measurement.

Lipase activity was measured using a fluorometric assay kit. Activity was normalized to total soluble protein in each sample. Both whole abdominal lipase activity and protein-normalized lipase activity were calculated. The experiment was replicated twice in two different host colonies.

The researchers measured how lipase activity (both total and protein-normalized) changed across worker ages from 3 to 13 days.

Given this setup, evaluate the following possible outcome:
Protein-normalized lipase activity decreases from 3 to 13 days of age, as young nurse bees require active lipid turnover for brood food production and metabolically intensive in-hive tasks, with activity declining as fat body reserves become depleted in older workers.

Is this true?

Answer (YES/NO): NO